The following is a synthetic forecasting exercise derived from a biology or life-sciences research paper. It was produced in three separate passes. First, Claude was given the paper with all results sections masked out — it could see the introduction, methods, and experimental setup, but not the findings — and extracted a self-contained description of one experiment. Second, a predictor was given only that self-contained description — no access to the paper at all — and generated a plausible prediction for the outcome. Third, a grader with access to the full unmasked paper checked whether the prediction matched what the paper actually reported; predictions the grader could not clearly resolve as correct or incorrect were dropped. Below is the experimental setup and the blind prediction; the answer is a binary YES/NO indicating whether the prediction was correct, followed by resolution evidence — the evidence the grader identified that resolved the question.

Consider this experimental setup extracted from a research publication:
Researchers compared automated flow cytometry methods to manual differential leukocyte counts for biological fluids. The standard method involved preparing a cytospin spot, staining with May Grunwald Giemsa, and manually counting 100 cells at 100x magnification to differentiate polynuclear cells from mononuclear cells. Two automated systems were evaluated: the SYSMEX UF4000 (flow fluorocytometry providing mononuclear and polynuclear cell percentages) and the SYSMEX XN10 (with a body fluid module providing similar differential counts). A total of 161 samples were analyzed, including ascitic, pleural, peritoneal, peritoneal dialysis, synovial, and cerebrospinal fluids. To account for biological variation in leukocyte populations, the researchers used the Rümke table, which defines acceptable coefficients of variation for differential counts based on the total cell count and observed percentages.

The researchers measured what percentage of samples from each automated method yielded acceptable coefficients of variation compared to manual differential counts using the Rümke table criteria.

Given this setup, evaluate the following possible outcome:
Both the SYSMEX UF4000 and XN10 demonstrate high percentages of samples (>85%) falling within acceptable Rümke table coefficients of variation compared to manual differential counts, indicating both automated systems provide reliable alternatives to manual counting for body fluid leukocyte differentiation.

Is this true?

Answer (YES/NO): NO